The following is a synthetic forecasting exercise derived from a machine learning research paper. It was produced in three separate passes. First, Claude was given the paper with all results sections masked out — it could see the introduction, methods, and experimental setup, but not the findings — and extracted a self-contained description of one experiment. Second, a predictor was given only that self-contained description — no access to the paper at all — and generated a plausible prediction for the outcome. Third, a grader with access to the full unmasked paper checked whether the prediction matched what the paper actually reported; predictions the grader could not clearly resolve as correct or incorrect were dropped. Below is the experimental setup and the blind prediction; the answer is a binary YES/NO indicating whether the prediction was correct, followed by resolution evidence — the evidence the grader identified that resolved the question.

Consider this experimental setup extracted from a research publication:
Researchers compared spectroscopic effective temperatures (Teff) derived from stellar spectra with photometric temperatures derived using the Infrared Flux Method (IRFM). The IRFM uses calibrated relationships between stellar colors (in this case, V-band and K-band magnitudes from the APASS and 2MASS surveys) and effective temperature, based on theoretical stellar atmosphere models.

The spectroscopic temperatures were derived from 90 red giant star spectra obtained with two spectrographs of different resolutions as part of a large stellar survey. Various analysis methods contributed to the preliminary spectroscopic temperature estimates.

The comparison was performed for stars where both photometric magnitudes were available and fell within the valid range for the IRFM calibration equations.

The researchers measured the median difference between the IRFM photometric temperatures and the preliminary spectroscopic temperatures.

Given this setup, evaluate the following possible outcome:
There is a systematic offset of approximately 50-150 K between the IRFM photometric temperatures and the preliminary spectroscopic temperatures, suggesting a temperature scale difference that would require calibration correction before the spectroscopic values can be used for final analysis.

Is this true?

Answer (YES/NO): NO